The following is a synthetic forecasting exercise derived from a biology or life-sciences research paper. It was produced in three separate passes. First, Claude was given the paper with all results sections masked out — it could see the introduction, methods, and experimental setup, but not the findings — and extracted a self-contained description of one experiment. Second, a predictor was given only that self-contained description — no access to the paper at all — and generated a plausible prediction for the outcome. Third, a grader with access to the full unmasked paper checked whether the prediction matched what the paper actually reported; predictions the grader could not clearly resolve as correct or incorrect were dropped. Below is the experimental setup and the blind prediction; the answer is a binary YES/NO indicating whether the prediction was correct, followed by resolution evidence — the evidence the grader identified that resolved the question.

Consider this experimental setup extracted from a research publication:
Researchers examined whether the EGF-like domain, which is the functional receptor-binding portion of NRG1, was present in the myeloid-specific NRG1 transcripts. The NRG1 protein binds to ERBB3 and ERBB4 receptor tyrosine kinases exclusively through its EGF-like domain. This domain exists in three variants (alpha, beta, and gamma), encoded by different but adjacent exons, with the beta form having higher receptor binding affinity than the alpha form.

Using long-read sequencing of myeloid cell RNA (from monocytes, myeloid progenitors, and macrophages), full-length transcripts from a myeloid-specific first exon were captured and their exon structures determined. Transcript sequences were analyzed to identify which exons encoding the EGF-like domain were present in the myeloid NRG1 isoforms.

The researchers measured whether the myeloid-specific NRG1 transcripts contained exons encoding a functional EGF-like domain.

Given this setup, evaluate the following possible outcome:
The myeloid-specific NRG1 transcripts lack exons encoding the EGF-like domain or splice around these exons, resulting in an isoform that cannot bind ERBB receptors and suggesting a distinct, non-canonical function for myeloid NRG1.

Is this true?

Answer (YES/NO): NO